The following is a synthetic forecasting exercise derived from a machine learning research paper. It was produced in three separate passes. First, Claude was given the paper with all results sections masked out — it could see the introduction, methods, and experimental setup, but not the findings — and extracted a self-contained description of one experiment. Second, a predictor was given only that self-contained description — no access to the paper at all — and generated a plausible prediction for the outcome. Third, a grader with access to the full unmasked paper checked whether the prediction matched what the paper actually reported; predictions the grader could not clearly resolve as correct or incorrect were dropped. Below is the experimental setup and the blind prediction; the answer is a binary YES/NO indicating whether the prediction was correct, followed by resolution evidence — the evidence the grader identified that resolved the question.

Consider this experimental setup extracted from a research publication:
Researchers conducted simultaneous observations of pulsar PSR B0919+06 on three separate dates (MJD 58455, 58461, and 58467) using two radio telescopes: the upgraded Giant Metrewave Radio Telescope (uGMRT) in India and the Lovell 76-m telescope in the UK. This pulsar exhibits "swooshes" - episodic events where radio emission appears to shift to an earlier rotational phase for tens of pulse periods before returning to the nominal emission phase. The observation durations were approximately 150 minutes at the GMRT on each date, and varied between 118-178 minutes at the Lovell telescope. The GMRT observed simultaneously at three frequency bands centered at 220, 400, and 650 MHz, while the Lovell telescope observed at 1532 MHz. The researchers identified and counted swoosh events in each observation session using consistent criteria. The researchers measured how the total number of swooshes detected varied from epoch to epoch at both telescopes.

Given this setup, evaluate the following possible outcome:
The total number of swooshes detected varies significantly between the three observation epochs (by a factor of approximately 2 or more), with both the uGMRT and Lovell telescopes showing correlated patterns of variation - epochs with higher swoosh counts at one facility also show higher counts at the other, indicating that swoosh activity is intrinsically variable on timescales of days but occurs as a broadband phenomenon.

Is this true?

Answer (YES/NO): YES